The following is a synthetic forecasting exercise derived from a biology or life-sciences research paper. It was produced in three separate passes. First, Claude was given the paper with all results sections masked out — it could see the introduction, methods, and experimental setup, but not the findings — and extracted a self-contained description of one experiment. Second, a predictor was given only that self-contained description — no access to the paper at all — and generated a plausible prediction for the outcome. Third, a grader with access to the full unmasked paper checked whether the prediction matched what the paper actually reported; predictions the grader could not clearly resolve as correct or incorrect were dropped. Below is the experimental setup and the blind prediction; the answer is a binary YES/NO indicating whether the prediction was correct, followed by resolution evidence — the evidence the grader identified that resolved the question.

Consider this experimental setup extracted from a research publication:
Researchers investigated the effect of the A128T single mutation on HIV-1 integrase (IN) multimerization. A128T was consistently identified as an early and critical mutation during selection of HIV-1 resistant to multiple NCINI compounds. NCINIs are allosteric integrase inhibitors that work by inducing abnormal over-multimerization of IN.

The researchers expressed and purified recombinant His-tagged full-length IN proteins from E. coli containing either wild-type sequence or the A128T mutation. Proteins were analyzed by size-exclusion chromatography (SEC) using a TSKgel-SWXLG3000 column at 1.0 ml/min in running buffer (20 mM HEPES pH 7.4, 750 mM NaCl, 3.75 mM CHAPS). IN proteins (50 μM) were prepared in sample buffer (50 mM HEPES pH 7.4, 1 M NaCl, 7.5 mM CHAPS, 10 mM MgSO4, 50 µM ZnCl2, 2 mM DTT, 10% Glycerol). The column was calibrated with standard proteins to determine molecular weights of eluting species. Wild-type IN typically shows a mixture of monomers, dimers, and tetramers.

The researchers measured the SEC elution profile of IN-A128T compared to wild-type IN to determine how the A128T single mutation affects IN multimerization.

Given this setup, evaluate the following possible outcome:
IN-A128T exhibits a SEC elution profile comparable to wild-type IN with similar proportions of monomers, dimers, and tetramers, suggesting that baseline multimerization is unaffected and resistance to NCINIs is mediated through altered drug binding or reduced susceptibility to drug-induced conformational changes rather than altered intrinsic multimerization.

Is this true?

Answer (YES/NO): NO